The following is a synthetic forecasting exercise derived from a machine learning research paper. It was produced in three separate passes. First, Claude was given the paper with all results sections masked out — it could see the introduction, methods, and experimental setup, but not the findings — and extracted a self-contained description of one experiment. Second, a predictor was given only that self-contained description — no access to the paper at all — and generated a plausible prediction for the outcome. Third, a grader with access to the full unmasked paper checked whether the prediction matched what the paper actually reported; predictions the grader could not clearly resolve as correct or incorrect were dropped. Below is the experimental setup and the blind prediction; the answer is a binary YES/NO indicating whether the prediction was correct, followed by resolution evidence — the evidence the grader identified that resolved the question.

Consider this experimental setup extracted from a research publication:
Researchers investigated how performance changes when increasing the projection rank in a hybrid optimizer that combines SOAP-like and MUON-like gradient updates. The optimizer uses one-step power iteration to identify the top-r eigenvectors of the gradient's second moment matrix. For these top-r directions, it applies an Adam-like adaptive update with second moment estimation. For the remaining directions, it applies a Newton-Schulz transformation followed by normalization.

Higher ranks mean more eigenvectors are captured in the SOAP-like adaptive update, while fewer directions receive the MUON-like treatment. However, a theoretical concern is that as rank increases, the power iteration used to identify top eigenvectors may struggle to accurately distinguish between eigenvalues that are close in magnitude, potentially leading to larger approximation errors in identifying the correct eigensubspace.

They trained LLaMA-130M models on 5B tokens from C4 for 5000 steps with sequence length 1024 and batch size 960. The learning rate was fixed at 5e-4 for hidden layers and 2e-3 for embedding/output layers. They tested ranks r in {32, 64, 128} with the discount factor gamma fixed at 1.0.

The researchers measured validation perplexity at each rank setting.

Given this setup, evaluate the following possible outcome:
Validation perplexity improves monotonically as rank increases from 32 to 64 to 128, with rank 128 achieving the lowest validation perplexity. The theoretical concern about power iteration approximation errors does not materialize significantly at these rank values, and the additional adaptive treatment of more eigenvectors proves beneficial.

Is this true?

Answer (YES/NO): NO